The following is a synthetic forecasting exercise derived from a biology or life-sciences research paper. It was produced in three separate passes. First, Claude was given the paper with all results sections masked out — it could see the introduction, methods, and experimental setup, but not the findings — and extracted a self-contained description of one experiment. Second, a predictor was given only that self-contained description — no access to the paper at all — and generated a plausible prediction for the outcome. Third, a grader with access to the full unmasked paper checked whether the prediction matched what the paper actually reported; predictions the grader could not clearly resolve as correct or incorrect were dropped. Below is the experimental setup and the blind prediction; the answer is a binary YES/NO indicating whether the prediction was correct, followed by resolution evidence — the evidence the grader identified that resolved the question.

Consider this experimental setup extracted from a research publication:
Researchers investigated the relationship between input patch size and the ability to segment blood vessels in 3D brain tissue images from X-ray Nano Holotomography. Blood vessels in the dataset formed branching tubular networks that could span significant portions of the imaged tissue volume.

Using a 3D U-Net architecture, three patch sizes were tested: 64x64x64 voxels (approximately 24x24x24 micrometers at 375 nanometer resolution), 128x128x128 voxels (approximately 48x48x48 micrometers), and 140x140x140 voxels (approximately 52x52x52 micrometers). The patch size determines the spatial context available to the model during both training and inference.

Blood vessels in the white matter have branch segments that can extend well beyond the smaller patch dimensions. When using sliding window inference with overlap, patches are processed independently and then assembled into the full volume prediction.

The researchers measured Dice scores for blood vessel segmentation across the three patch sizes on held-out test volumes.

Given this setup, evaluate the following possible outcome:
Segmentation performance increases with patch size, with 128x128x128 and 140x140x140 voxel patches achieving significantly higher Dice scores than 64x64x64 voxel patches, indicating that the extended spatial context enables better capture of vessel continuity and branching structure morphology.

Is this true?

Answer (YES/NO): YES